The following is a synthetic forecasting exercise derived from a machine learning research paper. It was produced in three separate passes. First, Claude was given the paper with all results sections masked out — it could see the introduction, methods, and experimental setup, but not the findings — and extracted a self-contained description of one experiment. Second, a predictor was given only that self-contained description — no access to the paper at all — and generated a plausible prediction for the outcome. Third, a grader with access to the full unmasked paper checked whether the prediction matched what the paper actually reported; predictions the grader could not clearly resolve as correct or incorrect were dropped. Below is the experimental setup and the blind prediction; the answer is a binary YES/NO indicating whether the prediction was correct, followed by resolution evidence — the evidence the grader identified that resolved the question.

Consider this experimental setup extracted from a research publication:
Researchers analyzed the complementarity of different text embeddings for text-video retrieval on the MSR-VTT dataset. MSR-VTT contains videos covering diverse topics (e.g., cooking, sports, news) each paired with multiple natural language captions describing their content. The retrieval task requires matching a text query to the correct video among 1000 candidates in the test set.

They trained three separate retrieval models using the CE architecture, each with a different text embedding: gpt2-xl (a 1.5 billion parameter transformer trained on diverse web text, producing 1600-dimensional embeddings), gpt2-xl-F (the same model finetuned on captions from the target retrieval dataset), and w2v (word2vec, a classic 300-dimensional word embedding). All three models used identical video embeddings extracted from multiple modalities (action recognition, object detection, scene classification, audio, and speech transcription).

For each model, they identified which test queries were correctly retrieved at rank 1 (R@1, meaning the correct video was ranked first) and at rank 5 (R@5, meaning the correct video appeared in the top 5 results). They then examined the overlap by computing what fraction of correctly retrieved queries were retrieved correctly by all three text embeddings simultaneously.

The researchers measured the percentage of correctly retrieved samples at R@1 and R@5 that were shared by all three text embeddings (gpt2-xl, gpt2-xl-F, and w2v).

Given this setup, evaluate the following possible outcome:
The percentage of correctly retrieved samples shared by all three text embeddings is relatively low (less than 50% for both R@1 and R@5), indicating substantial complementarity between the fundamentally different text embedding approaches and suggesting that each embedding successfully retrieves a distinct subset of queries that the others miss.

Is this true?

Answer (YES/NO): YES